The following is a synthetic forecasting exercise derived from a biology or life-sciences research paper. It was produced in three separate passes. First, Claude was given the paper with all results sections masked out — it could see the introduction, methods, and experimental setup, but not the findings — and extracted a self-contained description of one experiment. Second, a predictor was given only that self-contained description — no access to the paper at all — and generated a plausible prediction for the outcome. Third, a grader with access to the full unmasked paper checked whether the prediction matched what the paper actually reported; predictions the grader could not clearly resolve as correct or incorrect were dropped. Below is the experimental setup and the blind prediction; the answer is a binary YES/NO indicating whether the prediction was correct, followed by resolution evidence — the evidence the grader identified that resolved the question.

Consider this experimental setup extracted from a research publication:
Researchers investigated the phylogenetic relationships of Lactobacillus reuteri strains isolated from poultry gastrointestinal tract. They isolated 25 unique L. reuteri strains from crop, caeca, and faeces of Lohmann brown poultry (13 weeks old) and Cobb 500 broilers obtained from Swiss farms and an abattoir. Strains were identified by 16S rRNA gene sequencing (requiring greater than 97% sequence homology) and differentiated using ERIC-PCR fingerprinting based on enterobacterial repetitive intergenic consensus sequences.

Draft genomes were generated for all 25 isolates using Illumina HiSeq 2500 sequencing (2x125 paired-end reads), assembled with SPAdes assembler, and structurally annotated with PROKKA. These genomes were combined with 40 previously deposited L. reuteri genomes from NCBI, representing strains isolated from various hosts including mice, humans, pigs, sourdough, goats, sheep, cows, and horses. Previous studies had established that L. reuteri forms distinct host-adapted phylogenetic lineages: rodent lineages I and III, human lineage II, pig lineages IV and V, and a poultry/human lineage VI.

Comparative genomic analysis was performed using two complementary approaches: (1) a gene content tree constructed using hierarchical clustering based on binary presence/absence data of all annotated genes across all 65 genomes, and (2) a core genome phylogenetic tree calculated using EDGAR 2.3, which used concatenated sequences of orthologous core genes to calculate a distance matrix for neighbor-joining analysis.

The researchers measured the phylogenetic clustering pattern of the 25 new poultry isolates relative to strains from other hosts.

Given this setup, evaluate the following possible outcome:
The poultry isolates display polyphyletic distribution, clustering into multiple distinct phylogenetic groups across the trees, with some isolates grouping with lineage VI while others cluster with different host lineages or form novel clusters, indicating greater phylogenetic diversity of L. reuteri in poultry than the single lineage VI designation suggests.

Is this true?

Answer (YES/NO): NO